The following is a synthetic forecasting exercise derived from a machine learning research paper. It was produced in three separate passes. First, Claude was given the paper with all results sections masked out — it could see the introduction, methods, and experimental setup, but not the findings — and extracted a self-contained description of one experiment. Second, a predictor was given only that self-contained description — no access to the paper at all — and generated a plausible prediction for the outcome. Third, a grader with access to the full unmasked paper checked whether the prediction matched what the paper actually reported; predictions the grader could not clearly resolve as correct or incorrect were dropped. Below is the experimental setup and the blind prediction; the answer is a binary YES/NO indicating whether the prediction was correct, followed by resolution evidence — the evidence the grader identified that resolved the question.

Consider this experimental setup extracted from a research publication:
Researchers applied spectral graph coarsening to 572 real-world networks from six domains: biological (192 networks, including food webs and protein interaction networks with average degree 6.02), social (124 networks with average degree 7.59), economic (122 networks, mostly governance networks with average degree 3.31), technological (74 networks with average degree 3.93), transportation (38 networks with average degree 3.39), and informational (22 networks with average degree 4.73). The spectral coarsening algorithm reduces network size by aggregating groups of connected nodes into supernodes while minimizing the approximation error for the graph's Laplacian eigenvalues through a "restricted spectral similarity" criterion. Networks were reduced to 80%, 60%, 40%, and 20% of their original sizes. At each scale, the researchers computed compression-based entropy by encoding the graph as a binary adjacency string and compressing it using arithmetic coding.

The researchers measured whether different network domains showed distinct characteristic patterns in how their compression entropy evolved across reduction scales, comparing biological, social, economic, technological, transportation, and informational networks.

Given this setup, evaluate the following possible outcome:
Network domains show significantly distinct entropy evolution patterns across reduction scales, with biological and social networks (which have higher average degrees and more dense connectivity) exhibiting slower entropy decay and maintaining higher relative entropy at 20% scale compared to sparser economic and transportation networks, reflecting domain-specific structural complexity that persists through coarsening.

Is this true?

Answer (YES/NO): NO